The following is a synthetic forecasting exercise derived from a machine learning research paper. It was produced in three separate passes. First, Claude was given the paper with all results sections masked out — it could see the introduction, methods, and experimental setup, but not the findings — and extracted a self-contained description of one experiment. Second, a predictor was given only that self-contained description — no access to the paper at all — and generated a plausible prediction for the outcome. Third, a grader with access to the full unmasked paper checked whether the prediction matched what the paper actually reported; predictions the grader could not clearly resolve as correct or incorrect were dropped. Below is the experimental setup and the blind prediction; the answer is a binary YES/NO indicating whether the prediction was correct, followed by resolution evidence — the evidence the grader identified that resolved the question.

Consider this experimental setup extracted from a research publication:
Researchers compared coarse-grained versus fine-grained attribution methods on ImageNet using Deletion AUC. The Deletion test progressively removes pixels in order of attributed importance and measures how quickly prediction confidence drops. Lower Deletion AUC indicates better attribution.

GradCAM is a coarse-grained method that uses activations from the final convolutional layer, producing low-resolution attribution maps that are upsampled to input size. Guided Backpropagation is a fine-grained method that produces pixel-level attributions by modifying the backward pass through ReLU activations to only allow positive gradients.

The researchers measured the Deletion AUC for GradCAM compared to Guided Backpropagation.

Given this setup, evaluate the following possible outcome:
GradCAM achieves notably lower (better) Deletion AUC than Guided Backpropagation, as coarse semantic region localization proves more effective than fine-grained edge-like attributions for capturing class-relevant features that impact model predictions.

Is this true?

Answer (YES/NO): NO